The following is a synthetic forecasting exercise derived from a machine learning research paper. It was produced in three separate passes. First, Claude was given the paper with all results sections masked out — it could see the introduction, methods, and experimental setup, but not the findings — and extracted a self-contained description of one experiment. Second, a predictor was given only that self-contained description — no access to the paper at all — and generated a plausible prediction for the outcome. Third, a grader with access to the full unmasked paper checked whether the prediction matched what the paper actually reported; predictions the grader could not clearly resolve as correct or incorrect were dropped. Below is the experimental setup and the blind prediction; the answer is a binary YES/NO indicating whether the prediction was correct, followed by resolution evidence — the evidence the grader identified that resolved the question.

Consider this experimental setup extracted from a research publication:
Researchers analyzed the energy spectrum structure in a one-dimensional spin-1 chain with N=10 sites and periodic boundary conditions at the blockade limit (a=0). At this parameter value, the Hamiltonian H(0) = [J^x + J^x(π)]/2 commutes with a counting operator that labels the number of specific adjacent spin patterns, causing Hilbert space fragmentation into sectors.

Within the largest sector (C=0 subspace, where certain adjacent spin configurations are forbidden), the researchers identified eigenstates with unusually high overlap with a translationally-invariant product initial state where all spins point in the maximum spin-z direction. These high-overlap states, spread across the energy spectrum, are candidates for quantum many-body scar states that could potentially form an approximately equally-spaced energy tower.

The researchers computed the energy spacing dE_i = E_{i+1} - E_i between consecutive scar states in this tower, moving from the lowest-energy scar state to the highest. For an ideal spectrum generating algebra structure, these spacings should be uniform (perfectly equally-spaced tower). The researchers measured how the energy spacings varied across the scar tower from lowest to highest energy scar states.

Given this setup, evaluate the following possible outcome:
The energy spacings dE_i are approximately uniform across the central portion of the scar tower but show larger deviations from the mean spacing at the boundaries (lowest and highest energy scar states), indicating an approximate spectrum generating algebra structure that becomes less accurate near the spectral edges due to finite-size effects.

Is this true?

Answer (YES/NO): NO